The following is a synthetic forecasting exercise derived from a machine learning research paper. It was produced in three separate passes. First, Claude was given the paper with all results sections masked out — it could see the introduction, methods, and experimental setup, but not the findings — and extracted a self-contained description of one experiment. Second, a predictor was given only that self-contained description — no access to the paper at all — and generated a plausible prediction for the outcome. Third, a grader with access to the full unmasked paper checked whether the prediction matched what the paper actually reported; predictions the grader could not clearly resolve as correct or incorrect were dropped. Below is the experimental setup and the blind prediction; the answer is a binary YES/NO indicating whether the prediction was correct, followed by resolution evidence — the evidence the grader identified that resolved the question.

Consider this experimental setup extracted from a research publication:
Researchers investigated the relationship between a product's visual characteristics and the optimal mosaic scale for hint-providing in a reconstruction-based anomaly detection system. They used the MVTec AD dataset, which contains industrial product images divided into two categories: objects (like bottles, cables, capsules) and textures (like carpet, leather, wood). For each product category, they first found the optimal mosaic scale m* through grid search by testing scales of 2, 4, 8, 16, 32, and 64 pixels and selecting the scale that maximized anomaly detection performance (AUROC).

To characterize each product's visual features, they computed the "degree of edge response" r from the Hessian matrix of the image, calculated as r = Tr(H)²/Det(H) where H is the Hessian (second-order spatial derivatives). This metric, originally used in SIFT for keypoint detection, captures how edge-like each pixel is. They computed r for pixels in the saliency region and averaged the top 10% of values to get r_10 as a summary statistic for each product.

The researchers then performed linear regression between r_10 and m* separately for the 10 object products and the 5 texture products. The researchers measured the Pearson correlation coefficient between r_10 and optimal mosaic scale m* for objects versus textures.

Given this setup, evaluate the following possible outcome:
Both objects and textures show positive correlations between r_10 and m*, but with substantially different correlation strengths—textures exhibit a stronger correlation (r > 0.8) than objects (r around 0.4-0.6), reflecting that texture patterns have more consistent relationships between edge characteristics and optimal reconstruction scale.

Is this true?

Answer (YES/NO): NO